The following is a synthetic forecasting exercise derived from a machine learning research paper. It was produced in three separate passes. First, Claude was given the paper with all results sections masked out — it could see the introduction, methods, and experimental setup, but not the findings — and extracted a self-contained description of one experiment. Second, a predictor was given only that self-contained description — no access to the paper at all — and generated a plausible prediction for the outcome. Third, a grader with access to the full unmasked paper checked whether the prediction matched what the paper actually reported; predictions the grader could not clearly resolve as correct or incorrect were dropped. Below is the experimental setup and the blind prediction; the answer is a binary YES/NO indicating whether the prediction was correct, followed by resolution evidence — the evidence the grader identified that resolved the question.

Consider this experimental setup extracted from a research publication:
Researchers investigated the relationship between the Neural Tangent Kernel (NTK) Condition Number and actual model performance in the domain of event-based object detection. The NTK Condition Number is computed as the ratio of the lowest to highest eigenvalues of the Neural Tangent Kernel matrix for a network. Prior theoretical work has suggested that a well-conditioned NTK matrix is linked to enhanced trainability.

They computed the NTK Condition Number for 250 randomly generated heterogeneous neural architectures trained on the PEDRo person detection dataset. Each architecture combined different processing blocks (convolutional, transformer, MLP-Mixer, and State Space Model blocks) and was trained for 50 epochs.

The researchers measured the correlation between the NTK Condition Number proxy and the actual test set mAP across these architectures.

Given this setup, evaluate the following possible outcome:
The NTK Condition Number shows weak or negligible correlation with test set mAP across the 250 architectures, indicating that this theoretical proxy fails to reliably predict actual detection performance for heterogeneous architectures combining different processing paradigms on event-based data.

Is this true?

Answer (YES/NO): YES